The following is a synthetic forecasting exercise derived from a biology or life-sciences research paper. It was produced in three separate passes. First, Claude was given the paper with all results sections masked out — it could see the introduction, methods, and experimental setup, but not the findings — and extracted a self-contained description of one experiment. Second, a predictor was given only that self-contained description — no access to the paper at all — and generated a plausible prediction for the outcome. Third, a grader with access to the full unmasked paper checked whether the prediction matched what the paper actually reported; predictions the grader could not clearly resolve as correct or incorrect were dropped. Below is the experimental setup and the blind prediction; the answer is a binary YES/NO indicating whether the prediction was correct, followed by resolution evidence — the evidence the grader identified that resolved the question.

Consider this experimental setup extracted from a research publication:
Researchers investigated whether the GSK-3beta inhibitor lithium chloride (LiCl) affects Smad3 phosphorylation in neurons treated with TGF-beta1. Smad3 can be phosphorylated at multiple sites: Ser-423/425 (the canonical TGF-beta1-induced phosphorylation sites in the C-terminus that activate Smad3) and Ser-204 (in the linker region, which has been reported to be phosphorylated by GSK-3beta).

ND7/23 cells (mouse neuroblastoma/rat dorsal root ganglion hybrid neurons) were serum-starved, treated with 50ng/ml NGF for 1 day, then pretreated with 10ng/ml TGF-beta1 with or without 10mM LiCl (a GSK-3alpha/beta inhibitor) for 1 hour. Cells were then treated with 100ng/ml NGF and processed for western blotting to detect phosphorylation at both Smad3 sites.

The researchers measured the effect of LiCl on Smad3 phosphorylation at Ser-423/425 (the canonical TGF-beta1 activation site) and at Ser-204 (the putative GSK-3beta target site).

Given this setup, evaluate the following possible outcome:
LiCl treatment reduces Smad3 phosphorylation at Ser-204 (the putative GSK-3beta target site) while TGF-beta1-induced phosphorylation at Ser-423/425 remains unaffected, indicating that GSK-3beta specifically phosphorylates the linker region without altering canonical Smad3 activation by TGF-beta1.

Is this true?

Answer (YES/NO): NO